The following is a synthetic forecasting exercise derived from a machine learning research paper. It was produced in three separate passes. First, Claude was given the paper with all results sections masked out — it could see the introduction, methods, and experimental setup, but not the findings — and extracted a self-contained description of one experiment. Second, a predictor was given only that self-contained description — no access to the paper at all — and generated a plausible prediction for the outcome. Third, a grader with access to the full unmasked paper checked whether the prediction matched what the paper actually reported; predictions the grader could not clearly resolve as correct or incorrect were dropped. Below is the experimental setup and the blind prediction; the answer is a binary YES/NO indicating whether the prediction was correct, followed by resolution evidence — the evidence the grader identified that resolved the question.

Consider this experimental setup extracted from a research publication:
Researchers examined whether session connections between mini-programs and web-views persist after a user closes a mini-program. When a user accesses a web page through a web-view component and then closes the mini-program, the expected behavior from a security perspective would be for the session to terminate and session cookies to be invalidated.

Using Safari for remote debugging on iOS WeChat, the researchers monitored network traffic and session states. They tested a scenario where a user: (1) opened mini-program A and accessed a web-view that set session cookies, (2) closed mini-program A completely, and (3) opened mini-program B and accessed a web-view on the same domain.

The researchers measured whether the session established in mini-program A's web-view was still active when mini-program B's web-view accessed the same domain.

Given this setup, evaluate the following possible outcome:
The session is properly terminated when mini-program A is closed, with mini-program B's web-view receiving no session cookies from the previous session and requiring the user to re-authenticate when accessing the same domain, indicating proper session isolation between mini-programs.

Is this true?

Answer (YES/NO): NO